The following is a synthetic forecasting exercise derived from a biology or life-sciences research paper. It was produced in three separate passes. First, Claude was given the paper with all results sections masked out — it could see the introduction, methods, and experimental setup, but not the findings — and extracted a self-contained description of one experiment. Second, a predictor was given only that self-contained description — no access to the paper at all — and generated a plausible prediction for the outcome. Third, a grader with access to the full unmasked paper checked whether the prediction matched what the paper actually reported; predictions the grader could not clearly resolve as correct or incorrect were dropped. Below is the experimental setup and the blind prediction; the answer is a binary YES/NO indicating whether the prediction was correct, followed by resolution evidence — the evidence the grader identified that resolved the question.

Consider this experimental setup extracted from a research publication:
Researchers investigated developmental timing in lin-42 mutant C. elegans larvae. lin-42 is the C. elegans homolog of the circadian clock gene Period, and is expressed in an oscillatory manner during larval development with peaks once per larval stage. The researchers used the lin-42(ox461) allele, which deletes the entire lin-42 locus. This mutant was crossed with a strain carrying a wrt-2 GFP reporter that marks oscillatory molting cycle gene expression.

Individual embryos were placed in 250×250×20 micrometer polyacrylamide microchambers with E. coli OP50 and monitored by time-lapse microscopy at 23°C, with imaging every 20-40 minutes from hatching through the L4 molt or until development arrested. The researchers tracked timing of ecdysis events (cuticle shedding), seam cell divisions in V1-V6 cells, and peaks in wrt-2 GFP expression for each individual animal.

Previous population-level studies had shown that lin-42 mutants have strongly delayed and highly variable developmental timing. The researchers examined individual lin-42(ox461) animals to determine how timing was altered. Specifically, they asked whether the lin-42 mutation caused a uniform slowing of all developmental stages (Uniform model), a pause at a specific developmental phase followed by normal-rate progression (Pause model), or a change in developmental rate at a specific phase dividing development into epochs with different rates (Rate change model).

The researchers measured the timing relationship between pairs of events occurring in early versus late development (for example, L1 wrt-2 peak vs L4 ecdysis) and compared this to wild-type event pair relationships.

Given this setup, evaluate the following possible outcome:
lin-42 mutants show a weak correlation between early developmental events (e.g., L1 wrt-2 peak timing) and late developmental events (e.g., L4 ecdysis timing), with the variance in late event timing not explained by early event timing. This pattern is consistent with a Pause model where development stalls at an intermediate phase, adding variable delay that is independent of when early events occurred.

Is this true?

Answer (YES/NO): NO